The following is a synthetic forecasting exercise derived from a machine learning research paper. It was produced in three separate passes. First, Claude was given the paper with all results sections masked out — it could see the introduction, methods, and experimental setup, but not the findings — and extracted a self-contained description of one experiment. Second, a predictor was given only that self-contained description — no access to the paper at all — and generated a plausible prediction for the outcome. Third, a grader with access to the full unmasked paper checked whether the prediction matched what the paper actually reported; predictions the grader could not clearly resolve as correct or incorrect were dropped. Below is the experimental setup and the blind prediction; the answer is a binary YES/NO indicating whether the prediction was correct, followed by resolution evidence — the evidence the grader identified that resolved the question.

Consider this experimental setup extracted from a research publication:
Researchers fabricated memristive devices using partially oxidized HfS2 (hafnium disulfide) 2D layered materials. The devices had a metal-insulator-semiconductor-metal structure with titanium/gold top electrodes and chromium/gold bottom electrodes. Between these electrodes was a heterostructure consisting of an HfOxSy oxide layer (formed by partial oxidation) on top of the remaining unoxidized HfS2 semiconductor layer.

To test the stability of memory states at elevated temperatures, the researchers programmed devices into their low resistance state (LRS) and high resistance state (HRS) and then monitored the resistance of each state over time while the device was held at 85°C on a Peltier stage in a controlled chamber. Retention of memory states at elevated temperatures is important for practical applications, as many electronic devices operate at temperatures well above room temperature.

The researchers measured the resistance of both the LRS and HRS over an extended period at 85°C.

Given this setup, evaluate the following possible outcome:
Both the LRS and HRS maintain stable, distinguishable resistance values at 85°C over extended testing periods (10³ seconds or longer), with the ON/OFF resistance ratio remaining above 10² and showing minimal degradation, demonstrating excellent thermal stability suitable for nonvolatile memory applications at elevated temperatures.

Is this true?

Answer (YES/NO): NO